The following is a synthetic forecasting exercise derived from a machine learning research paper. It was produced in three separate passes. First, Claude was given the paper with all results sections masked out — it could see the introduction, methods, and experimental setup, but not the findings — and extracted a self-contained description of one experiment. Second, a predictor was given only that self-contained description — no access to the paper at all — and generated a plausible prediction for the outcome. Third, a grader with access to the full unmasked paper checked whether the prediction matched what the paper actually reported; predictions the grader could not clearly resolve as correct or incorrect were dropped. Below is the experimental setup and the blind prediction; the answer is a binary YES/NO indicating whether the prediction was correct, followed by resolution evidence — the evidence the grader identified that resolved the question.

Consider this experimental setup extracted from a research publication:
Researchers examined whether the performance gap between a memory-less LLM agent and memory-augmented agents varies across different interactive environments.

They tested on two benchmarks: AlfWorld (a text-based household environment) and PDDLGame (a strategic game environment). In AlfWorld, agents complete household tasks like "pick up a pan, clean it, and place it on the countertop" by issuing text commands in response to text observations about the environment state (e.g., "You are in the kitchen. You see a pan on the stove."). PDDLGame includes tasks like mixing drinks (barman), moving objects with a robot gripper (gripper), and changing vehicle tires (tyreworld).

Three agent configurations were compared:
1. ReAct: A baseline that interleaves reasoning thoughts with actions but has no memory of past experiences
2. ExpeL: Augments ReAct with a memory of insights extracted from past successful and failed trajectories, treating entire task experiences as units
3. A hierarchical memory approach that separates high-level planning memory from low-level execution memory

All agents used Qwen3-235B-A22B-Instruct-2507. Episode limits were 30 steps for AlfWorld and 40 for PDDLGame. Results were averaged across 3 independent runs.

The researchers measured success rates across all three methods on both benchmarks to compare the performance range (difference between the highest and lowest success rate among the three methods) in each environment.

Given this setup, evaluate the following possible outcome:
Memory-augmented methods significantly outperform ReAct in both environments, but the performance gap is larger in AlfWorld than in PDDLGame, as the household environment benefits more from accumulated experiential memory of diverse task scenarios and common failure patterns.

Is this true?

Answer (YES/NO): YES